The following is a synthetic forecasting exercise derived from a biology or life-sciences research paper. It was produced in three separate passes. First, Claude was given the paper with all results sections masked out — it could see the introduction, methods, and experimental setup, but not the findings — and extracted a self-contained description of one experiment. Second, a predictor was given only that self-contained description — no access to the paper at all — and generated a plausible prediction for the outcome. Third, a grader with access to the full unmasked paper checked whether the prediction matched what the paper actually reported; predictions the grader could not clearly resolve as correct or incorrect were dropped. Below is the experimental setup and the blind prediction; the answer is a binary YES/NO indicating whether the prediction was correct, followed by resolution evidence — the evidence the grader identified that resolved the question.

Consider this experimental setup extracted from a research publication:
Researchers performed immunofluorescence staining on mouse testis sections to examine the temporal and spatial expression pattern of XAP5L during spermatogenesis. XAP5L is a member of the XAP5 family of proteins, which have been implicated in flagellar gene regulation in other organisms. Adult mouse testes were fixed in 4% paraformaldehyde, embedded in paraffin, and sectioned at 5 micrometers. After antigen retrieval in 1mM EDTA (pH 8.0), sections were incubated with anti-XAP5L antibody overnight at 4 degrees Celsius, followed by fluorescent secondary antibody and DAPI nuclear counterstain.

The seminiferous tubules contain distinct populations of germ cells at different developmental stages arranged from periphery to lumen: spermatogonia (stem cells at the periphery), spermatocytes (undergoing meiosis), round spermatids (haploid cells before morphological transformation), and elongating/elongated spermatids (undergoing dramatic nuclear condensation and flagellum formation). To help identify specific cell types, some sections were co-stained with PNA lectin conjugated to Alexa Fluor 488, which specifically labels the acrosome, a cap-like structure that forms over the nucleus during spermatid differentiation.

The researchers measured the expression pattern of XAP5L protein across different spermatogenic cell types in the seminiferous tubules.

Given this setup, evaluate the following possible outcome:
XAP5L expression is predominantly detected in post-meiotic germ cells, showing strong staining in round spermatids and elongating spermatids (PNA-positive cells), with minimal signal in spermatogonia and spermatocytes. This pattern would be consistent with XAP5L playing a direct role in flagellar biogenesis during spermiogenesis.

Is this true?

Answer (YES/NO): NO